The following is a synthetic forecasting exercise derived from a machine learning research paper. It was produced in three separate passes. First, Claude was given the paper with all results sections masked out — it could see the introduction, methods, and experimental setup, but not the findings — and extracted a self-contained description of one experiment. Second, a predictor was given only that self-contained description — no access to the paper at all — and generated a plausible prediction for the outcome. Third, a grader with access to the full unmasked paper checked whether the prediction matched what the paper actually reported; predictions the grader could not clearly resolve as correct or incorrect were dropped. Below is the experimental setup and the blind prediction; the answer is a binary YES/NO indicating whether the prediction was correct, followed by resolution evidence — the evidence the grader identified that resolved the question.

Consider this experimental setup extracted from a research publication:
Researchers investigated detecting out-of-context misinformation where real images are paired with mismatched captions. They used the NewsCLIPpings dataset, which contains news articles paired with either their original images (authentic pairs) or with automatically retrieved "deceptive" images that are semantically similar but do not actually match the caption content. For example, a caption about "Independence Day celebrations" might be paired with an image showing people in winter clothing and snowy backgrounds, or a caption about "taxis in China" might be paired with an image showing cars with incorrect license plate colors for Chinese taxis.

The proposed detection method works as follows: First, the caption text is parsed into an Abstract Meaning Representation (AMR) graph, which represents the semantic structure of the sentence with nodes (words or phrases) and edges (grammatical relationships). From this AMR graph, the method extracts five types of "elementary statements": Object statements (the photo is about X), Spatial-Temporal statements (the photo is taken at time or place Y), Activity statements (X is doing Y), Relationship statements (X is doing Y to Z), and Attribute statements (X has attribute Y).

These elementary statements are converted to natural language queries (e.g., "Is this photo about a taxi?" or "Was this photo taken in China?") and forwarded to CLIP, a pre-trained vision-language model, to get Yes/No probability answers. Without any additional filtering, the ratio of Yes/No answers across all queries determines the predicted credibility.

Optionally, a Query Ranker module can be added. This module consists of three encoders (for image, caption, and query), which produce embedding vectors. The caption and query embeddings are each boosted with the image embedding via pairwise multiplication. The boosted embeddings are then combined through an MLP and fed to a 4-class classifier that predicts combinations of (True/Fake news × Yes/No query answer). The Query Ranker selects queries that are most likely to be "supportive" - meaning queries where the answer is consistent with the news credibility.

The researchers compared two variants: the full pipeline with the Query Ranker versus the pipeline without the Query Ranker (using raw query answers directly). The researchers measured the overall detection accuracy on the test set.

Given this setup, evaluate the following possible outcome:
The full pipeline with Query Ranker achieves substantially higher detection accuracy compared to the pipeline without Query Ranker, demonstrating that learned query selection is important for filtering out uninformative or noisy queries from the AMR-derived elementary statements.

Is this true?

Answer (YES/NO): YES